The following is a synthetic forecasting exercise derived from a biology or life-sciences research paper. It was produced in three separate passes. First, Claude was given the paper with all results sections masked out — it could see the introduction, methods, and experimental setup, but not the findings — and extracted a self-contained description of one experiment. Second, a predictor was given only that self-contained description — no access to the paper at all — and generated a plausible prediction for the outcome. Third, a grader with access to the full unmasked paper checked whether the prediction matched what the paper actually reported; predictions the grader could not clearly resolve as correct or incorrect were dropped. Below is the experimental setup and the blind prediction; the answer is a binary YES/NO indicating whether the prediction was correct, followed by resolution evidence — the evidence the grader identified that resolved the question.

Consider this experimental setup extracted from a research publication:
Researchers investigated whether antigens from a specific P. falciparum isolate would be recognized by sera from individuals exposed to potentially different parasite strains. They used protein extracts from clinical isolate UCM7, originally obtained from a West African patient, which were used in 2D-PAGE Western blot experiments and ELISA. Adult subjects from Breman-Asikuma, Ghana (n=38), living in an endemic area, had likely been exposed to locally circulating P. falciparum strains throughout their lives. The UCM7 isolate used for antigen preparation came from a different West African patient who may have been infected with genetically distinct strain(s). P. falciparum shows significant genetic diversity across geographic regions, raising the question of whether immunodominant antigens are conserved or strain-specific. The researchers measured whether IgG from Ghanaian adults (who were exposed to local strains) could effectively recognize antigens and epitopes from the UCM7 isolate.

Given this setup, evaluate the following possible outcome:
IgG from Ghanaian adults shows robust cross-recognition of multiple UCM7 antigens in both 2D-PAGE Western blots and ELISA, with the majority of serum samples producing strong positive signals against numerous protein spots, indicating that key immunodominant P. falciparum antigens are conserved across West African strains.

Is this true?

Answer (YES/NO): NO